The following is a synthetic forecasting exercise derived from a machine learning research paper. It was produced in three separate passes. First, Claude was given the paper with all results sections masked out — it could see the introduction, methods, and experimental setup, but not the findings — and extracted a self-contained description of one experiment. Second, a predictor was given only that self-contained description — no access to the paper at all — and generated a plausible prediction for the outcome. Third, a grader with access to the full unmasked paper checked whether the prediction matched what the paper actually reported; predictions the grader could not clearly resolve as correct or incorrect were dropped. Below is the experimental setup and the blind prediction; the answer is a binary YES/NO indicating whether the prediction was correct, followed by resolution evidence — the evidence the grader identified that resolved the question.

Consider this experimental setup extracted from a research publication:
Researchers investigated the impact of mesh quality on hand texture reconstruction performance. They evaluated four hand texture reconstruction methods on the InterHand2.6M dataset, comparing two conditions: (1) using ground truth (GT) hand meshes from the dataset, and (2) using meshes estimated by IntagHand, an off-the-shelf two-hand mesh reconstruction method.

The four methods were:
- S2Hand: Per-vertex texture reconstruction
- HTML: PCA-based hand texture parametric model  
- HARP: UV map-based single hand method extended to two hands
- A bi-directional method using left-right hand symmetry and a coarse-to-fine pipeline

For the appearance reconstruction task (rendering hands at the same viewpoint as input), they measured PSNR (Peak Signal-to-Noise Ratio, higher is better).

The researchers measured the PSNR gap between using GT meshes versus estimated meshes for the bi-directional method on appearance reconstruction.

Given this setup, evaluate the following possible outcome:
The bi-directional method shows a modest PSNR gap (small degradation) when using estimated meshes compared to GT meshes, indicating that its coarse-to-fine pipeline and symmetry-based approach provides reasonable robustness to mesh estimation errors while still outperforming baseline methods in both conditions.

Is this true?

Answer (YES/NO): YES